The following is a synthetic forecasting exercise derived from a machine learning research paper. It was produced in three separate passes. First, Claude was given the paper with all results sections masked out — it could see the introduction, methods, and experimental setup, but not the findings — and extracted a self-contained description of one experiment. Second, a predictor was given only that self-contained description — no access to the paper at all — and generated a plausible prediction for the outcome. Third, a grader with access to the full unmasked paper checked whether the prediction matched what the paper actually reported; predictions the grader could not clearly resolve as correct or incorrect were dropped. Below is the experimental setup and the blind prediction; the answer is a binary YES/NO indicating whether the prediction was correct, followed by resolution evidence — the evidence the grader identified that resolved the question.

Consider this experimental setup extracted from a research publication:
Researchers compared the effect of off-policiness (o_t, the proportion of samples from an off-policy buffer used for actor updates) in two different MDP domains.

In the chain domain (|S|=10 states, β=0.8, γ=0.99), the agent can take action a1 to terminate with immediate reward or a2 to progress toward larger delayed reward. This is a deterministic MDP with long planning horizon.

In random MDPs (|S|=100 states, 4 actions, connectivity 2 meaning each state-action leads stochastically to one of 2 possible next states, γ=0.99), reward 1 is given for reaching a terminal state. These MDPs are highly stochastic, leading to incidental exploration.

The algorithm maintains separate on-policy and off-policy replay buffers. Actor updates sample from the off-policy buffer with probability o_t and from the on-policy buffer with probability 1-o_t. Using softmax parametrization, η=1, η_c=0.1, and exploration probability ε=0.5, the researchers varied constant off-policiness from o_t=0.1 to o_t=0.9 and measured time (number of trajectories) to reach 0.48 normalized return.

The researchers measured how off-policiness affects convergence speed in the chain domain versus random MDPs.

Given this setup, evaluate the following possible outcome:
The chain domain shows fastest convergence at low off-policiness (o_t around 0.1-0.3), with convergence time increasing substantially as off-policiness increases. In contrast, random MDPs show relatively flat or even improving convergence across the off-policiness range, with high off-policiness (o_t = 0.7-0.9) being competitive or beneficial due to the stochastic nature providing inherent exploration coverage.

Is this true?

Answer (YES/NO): NO